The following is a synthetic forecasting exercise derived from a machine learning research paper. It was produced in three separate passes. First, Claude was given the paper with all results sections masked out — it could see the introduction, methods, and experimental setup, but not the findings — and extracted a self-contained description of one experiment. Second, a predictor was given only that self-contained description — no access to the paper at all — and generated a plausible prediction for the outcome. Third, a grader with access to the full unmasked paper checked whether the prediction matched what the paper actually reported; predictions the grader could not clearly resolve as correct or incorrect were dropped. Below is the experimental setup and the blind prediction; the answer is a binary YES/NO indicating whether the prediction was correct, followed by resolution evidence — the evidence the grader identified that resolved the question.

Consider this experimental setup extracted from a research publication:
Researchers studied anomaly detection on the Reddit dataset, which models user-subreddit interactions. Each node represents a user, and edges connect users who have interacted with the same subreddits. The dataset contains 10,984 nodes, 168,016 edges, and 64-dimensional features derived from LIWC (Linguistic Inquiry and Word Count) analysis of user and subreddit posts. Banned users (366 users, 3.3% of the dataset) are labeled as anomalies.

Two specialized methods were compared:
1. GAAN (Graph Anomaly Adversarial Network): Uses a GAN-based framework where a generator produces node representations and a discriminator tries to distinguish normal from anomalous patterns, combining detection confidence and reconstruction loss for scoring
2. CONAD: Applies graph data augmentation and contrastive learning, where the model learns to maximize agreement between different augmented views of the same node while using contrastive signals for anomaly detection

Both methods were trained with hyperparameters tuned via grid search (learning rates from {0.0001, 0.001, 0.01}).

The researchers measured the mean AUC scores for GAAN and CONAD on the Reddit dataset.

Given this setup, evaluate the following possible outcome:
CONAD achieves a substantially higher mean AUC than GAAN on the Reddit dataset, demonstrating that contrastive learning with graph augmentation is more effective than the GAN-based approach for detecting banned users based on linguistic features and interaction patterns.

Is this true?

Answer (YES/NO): NO